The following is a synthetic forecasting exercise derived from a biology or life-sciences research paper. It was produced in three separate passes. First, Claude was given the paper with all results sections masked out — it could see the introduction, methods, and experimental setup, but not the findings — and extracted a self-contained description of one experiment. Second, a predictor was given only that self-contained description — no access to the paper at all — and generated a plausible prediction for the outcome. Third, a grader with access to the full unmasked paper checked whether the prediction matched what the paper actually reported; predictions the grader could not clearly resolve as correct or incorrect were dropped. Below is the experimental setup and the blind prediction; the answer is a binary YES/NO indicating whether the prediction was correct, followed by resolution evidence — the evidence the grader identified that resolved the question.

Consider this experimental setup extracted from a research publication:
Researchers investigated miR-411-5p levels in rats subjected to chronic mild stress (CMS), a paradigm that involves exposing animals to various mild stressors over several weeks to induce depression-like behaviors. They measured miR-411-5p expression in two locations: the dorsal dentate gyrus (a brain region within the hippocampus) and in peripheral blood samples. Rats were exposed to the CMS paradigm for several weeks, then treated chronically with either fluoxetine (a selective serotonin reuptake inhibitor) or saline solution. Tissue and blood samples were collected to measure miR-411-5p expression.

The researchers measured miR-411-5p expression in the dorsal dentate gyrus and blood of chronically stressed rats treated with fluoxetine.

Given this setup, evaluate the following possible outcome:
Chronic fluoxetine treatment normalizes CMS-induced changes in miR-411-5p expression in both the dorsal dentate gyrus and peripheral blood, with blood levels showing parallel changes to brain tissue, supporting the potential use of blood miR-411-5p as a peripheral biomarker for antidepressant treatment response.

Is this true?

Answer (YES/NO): NO